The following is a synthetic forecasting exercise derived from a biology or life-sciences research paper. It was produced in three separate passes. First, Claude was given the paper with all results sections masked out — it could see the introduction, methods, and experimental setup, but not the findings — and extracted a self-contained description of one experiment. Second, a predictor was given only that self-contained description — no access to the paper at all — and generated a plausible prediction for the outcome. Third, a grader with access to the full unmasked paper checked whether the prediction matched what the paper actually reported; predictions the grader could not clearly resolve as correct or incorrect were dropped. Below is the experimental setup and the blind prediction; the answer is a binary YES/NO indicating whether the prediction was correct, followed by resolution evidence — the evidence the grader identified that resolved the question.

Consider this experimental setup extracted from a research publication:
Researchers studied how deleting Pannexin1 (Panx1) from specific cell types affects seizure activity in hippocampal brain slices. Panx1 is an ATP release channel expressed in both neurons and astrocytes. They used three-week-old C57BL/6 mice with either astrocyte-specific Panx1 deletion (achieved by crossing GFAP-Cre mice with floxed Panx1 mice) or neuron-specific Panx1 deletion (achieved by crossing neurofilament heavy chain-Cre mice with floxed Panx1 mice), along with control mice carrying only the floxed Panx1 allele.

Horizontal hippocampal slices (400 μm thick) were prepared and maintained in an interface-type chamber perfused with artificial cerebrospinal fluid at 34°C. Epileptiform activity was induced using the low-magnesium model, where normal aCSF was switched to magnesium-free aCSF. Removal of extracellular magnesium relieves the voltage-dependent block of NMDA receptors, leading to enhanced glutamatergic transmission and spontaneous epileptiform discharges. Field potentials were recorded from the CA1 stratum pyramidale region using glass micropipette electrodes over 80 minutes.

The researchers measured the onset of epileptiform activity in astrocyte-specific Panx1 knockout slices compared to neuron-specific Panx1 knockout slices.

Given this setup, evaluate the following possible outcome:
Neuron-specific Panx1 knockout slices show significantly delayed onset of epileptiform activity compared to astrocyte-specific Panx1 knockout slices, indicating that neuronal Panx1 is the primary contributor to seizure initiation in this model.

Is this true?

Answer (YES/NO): NO